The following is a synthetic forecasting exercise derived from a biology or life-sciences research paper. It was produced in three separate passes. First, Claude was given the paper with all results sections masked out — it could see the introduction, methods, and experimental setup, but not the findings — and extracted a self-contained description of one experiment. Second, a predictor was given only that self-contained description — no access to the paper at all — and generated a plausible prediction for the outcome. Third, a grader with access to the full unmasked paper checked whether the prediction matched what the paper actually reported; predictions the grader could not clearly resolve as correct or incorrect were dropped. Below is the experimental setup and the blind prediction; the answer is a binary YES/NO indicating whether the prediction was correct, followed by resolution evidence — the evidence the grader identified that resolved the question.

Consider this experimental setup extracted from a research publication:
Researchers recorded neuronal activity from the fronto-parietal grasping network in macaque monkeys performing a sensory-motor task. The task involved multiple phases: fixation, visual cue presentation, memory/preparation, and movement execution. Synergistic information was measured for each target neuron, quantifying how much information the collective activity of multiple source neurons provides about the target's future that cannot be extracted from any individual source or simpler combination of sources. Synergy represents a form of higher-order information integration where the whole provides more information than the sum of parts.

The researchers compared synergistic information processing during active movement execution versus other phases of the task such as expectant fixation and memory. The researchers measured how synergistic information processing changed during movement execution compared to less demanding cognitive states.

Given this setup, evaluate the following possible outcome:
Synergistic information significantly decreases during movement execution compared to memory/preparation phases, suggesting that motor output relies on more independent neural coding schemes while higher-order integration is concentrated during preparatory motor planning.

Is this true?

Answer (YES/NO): NO